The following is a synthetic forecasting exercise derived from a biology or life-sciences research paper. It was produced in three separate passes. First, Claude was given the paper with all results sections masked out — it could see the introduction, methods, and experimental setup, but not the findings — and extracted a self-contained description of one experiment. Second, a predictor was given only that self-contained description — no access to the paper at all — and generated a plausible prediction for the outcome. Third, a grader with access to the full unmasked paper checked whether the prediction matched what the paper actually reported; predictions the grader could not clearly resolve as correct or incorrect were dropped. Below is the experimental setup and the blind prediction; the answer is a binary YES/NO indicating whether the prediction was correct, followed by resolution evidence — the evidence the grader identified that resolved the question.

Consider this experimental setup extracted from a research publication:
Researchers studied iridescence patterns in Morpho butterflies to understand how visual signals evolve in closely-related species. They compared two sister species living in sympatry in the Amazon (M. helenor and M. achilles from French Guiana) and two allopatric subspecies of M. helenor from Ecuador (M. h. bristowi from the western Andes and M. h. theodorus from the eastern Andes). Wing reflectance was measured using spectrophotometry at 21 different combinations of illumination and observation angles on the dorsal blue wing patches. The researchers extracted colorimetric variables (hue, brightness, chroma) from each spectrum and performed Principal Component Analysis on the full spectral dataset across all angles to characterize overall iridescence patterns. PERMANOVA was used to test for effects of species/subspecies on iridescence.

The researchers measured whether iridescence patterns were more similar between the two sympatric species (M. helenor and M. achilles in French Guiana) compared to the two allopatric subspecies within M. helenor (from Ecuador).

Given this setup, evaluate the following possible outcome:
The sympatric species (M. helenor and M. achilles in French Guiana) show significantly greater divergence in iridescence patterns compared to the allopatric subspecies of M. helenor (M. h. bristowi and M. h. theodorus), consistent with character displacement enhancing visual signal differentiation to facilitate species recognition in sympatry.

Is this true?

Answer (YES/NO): NO